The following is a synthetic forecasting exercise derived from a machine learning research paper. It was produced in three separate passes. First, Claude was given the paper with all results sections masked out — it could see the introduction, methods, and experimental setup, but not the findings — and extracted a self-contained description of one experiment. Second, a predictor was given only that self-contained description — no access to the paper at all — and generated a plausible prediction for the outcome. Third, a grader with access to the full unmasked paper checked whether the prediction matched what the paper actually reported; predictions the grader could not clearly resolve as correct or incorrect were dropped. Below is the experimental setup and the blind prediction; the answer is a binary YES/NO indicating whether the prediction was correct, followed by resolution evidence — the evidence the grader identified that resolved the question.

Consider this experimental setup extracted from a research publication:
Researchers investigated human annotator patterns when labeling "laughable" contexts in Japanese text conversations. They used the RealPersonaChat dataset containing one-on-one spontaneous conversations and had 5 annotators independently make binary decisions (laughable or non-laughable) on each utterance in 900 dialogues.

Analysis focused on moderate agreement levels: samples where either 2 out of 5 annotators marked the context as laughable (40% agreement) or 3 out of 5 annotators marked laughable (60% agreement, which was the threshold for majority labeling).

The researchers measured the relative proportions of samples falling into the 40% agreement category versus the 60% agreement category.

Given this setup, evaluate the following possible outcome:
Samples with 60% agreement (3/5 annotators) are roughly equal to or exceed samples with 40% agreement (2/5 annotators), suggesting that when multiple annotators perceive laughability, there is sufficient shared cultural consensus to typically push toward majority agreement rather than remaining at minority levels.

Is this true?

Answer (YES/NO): NO